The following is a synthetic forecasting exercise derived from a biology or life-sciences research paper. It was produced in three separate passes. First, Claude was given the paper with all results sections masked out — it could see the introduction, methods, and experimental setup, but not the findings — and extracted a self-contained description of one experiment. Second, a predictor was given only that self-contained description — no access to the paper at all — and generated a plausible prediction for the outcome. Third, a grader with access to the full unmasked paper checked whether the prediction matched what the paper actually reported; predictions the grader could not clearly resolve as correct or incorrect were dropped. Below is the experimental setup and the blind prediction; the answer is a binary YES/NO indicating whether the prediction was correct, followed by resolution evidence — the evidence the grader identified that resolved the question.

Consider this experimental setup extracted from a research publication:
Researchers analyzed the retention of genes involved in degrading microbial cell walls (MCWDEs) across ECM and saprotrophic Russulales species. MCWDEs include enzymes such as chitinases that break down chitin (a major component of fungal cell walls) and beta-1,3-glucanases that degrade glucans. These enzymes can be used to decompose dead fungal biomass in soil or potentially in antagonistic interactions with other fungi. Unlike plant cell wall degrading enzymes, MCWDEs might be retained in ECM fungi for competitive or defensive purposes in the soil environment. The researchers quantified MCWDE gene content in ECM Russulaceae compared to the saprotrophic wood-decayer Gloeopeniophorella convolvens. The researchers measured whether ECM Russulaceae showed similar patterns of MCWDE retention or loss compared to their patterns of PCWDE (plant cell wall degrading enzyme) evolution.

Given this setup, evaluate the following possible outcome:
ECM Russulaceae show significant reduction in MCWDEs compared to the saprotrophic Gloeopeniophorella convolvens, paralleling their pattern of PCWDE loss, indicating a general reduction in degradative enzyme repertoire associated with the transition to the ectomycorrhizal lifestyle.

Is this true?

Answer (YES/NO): YES